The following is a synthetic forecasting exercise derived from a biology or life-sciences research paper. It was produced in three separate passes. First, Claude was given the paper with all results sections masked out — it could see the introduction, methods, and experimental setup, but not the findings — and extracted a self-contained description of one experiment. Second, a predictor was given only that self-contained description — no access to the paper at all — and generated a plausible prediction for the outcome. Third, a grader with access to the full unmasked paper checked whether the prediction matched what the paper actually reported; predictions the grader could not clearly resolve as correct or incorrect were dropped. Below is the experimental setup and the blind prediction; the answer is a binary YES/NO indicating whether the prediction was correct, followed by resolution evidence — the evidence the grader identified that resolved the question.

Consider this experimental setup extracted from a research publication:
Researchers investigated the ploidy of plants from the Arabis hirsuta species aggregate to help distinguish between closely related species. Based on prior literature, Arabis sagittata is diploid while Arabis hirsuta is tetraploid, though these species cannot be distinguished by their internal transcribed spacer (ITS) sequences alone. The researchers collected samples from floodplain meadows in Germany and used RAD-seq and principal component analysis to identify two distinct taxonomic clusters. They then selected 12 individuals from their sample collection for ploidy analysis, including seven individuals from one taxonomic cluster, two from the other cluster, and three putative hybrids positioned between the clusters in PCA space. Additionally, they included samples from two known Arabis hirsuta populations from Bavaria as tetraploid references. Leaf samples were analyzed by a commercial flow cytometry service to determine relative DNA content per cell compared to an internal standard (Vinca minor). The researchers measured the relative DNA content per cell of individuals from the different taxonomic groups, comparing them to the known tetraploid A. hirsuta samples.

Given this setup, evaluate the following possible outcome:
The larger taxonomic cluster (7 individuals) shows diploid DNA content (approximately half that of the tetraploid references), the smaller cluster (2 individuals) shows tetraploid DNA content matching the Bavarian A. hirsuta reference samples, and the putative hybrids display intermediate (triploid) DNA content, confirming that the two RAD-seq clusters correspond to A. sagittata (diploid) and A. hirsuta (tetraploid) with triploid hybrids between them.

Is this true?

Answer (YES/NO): NO